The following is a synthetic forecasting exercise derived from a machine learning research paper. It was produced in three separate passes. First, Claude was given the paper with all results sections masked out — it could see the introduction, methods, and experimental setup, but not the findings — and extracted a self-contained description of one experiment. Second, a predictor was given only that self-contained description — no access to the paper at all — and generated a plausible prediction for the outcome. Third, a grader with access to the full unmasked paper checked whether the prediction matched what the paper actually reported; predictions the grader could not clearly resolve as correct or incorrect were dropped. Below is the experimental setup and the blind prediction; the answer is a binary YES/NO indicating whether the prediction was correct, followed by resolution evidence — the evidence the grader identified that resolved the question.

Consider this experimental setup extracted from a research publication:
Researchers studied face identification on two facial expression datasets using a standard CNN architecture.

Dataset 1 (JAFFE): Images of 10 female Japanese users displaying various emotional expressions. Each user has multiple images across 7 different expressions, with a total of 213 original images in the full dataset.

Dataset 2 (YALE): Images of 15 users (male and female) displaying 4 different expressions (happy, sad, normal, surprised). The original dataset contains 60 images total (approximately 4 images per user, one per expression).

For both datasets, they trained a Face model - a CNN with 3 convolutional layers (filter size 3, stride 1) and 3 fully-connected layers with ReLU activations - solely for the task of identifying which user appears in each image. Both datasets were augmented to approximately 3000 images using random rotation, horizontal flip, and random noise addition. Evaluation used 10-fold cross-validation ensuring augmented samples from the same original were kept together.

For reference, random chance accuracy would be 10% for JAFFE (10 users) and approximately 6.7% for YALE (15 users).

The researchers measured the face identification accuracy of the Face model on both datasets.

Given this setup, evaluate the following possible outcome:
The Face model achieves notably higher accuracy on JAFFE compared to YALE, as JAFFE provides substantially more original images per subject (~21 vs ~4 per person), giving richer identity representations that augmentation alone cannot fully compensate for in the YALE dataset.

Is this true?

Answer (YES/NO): YES